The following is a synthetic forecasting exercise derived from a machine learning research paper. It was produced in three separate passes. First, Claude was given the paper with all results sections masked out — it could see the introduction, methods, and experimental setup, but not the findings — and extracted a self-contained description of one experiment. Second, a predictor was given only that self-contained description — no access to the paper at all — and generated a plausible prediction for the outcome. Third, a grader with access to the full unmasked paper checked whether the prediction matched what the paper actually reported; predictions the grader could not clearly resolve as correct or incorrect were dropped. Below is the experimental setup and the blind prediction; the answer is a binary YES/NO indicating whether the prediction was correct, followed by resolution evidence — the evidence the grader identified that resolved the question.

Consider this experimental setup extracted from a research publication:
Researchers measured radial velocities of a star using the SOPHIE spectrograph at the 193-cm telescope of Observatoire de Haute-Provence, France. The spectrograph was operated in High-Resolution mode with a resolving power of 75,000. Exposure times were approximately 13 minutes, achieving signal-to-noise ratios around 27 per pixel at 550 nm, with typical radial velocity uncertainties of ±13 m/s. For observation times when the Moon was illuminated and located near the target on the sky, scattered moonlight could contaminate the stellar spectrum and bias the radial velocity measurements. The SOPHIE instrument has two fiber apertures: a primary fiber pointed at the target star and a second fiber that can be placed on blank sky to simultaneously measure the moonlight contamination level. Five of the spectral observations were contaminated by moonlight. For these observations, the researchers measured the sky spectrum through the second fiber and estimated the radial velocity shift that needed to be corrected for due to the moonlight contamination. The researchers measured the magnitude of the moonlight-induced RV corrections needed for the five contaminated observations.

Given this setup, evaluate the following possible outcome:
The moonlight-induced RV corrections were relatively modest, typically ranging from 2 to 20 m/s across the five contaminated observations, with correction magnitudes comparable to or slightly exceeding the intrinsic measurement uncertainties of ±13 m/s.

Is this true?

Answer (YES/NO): NO